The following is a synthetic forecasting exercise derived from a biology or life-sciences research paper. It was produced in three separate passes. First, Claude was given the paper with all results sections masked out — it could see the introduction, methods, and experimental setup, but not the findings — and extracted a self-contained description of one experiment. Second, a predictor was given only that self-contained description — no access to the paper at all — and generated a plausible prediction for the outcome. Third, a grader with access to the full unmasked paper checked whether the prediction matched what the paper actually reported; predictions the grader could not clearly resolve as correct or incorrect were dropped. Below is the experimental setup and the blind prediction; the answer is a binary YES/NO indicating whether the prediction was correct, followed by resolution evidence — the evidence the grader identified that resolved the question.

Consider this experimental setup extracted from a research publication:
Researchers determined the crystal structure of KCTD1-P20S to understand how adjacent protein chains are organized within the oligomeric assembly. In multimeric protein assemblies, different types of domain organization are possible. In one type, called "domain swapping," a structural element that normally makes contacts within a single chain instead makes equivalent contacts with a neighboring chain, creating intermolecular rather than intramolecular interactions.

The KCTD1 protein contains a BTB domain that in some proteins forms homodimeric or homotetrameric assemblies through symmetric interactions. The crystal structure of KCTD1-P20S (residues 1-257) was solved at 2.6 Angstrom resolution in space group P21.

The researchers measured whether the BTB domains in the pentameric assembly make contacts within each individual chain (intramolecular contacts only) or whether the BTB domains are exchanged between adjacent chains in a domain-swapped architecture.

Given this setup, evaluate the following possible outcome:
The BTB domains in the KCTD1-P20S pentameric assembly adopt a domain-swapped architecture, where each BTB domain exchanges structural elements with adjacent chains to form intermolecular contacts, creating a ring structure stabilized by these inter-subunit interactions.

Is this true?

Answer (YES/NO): YES